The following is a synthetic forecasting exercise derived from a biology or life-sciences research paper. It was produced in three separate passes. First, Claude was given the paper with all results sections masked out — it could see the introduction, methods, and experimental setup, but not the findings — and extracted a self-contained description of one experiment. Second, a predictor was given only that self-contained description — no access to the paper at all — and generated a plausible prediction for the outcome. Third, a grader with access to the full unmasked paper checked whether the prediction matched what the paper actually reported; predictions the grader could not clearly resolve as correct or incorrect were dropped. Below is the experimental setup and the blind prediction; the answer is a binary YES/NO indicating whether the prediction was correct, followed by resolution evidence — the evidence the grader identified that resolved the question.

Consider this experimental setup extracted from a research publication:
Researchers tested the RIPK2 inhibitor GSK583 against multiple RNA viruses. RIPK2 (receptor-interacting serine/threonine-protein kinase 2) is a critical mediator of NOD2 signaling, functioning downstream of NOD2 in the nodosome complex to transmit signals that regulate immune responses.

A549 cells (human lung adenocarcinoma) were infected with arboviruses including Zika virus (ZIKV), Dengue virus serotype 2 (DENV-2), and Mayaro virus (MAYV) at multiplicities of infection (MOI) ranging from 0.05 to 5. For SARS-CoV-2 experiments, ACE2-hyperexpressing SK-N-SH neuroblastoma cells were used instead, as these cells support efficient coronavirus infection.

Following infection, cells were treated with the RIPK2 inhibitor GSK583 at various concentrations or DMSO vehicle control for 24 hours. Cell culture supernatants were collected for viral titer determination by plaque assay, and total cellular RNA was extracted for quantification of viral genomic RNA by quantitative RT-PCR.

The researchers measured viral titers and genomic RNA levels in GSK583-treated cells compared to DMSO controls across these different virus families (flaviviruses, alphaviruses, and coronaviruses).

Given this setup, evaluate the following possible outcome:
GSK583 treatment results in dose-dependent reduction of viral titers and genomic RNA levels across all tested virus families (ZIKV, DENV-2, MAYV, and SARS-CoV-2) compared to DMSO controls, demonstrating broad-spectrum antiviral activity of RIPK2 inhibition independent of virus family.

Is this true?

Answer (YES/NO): YES